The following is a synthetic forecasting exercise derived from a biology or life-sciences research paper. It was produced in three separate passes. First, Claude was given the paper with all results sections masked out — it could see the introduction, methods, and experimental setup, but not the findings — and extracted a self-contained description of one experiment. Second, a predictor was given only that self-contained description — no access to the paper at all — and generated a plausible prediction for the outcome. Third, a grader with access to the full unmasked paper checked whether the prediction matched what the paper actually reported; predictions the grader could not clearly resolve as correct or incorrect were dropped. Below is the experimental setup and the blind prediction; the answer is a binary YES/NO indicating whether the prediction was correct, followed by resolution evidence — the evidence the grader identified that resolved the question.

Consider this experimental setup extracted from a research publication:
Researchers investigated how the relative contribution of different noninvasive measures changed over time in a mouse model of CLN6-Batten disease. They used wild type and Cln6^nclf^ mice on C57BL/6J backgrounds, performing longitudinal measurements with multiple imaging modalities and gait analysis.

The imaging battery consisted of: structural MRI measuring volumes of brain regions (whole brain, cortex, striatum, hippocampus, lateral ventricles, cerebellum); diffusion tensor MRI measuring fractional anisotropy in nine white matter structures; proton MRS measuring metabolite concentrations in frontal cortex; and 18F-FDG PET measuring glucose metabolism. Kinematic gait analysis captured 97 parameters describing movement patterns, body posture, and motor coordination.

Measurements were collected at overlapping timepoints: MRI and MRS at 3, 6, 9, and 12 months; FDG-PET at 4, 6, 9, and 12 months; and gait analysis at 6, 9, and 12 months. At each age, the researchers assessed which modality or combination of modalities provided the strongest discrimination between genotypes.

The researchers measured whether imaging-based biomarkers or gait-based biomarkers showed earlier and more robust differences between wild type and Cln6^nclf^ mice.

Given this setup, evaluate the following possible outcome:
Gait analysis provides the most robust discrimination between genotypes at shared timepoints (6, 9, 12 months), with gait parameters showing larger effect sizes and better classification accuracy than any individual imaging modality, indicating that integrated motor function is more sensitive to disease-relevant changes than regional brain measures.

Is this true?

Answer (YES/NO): NO